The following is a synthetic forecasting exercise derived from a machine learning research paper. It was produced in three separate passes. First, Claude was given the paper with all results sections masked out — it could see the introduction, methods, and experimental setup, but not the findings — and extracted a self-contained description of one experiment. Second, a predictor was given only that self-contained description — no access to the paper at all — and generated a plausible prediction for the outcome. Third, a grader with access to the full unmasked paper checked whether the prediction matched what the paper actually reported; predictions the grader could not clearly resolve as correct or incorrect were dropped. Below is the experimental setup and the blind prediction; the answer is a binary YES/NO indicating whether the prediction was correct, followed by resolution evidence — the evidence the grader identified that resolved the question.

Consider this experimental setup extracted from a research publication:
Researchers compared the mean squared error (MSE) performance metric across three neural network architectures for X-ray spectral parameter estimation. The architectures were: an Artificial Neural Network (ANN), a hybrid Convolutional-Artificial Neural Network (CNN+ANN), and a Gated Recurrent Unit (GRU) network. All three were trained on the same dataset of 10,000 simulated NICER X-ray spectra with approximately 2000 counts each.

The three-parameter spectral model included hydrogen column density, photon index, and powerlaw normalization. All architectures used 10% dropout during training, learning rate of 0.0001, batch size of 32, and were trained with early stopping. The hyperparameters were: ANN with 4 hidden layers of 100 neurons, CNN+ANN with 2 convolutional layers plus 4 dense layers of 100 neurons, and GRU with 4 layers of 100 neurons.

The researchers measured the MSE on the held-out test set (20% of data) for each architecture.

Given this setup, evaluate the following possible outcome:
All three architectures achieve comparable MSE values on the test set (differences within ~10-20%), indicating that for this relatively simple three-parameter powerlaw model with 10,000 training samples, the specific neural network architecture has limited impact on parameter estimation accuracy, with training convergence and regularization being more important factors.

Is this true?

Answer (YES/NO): NO